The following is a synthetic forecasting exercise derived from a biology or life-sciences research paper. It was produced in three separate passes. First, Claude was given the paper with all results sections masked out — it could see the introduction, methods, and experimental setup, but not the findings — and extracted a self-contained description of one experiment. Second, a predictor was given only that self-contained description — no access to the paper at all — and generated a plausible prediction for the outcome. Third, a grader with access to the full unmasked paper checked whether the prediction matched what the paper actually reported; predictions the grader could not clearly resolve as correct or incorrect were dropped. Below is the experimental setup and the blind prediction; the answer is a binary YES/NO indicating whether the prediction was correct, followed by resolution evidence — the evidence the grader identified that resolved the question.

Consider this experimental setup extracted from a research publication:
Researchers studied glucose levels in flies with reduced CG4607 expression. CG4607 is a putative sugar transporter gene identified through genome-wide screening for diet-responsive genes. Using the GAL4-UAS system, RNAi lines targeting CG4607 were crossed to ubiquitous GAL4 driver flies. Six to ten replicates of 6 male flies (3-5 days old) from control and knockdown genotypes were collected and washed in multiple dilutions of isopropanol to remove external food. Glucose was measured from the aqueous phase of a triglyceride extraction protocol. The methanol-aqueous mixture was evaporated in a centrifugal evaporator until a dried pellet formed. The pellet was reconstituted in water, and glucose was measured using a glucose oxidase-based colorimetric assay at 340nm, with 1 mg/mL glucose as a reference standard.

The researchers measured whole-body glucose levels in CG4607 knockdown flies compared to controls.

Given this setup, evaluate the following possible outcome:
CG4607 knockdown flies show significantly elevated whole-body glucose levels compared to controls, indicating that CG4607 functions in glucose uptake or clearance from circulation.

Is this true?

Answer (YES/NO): NO